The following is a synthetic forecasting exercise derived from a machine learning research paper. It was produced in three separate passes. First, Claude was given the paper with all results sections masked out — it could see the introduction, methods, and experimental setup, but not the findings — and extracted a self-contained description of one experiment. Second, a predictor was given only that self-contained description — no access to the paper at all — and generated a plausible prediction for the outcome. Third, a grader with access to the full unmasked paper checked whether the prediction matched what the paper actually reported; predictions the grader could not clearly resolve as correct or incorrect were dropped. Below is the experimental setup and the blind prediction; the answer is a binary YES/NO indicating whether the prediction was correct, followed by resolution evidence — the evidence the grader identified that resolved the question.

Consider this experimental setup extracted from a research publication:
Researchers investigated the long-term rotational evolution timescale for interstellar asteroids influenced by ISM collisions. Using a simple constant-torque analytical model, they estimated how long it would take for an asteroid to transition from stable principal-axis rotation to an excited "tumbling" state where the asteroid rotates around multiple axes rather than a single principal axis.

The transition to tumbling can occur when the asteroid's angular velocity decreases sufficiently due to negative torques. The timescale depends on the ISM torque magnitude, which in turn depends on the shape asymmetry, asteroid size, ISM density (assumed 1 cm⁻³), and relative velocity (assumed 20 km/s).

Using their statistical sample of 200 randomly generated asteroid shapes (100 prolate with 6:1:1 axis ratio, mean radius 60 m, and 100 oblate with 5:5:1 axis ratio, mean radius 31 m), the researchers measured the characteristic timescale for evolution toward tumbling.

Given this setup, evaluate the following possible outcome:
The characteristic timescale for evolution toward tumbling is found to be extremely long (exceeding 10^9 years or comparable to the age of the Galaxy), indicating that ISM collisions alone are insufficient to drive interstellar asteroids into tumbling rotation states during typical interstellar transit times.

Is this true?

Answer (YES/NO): NO